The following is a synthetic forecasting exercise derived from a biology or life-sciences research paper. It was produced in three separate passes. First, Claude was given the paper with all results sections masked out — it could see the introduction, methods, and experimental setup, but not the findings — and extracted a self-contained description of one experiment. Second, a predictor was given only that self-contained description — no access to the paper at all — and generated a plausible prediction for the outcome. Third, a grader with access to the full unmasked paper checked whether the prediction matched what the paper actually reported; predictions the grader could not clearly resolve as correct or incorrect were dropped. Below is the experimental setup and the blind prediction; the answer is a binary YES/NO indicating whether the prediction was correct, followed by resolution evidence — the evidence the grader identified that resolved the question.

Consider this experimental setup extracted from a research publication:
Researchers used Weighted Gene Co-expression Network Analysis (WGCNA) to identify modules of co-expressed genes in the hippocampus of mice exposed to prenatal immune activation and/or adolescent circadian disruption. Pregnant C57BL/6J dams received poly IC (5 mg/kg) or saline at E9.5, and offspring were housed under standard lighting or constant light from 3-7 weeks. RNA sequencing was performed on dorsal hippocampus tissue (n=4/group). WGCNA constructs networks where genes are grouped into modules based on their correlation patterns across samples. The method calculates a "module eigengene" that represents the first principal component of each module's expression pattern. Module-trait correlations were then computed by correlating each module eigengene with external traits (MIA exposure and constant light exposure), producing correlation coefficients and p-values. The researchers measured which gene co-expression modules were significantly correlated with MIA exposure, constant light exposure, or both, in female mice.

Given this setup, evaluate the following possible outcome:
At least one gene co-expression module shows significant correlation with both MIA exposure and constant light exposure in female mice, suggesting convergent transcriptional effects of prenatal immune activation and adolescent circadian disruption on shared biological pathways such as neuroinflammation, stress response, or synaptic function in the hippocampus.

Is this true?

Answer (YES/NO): NO